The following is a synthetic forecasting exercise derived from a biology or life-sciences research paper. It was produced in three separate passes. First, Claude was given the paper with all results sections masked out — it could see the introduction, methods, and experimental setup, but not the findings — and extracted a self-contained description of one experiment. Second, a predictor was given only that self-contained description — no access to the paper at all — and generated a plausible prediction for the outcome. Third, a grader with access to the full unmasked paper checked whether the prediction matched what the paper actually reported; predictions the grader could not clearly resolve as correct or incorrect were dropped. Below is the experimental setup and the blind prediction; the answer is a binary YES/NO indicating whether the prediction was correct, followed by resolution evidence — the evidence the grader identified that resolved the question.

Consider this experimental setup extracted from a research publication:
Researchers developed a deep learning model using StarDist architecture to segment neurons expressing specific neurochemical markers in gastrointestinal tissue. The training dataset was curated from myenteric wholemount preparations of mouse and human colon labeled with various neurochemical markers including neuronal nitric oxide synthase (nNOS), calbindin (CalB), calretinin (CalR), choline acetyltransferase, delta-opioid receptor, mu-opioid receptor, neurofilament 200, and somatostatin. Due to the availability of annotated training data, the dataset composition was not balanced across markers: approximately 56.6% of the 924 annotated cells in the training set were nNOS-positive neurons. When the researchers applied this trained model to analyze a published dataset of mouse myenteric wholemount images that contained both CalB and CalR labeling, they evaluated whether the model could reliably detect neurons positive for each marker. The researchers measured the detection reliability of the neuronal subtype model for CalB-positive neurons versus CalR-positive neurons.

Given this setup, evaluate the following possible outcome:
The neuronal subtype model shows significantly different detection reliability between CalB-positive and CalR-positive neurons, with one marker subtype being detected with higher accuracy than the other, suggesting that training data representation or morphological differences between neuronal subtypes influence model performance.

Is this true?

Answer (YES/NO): YES